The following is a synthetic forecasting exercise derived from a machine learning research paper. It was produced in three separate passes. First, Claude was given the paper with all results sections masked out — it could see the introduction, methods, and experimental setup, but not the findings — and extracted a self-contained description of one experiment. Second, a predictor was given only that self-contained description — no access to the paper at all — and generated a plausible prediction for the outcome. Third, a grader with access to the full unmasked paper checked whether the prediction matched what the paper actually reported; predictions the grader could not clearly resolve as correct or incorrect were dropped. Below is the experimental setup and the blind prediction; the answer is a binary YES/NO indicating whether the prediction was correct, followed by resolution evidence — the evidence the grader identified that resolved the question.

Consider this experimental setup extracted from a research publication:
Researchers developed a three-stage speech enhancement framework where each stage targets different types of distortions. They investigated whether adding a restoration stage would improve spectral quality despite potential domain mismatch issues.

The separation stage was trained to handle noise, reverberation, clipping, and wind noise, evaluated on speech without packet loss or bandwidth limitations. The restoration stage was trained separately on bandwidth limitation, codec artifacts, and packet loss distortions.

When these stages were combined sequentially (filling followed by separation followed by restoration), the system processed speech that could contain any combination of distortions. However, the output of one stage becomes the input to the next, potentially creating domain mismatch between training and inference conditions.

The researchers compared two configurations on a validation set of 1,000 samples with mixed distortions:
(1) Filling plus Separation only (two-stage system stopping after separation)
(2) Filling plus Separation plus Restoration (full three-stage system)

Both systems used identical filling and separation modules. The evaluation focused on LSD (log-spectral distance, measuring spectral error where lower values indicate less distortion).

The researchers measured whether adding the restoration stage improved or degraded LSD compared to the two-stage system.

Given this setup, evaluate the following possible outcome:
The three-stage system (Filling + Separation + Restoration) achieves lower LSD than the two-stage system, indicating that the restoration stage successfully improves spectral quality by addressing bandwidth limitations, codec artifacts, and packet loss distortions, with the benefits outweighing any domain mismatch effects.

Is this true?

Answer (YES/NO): YES